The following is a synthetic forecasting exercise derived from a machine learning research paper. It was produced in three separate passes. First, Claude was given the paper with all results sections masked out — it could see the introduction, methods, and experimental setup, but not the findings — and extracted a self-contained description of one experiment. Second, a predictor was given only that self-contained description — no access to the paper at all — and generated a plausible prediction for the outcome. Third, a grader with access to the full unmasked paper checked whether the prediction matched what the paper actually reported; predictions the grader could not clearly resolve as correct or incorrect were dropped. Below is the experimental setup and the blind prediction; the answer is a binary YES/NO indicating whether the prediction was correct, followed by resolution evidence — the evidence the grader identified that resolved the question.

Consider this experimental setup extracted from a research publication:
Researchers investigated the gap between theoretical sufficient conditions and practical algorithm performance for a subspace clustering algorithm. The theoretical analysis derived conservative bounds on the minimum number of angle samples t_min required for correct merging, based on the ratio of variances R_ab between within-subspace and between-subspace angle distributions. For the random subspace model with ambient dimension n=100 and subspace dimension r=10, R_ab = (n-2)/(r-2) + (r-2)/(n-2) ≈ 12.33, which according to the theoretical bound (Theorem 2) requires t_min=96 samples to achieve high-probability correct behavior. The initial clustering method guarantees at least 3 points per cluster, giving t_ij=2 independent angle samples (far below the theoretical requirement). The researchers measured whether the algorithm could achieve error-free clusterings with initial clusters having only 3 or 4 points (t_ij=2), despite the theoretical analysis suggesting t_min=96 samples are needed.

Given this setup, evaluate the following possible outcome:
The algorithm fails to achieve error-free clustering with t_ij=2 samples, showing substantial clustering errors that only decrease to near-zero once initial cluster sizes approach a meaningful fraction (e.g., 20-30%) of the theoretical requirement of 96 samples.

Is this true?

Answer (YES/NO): NO